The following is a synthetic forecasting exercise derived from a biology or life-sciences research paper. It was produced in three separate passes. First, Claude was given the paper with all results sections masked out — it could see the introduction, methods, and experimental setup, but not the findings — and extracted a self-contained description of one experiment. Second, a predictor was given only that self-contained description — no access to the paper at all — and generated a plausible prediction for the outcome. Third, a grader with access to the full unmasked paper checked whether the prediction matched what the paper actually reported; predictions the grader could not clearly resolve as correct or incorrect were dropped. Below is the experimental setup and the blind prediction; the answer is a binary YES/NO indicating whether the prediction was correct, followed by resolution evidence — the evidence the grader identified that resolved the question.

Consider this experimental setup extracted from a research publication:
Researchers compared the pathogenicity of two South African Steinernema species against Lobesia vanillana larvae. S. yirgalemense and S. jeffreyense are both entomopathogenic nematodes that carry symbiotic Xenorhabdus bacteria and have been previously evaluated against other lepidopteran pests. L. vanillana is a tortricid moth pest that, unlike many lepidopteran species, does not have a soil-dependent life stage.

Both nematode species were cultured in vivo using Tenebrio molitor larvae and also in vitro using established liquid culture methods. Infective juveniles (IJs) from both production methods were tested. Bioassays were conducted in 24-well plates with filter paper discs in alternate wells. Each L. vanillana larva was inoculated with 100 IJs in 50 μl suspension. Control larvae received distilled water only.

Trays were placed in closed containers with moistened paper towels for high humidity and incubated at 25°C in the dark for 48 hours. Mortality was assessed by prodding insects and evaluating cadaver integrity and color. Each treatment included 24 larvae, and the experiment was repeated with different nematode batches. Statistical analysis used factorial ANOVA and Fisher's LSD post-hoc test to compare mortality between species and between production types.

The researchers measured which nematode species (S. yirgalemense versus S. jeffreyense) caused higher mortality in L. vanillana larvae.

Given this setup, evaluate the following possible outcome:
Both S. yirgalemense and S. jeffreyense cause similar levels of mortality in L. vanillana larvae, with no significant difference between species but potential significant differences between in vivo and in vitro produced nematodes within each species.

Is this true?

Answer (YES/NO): NO